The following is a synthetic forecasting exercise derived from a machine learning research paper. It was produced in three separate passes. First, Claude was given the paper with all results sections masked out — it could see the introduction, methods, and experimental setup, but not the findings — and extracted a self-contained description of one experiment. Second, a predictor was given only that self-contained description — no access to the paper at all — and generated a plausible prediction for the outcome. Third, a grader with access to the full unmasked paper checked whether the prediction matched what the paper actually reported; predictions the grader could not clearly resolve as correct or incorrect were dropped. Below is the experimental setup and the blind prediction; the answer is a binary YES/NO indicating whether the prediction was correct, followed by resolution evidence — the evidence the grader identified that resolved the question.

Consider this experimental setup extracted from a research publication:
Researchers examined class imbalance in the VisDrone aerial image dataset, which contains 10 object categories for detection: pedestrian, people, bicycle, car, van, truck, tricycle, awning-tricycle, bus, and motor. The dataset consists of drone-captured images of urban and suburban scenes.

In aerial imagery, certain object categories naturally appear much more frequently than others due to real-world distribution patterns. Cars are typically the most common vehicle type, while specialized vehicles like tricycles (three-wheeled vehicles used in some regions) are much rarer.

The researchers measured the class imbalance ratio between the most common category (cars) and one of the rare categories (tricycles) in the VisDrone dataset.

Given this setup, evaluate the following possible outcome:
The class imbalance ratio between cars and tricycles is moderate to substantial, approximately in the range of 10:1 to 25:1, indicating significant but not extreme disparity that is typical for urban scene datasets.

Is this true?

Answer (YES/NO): NO